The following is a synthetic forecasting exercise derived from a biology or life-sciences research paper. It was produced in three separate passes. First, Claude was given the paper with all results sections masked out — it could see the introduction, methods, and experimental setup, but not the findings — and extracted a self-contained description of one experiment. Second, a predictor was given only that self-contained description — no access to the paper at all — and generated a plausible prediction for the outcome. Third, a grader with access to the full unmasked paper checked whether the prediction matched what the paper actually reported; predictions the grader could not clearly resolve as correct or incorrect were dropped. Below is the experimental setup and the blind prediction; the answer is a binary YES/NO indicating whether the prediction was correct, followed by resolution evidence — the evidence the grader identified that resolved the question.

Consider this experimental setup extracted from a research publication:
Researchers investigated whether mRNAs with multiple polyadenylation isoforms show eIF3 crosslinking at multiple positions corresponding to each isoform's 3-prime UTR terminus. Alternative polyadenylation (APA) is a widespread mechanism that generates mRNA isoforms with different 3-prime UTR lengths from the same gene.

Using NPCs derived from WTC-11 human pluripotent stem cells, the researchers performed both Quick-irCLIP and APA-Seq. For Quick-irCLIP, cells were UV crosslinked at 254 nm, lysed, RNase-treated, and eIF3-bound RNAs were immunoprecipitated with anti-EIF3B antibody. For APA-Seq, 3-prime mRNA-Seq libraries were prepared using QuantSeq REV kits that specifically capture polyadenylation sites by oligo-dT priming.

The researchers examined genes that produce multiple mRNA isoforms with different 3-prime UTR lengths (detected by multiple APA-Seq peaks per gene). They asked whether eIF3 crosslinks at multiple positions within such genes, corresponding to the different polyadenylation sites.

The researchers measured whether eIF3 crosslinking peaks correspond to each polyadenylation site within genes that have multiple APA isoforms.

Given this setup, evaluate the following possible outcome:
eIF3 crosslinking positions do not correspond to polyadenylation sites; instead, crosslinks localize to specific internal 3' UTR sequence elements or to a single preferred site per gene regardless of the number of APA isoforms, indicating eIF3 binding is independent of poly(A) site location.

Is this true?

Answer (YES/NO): NO